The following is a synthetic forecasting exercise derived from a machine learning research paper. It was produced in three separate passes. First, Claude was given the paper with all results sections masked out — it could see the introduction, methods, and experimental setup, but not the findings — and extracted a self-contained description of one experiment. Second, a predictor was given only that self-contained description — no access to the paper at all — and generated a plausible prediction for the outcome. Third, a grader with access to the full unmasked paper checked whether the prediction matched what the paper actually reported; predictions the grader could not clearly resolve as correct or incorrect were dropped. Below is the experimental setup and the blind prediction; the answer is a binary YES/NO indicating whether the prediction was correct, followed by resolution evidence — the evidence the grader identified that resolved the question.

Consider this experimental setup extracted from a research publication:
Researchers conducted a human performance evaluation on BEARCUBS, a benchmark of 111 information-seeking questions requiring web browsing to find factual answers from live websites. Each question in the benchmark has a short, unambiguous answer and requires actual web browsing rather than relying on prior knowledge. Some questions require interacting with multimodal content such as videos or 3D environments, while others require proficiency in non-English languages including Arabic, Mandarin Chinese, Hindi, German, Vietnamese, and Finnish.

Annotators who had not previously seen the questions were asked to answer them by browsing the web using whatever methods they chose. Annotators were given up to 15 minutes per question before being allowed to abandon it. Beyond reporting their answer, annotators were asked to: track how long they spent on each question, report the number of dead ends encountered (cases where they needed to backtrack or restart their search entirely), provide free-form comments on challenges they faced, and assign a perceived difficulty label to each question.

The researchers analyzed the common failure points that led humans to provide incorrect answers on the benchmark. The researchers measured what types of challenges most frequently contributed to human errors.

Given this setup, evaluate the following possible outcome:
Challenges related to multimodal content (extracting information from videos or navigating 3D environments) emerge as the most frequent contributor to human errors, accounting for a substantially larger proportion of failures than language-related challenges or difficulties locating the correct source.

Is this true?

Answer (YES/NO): NO